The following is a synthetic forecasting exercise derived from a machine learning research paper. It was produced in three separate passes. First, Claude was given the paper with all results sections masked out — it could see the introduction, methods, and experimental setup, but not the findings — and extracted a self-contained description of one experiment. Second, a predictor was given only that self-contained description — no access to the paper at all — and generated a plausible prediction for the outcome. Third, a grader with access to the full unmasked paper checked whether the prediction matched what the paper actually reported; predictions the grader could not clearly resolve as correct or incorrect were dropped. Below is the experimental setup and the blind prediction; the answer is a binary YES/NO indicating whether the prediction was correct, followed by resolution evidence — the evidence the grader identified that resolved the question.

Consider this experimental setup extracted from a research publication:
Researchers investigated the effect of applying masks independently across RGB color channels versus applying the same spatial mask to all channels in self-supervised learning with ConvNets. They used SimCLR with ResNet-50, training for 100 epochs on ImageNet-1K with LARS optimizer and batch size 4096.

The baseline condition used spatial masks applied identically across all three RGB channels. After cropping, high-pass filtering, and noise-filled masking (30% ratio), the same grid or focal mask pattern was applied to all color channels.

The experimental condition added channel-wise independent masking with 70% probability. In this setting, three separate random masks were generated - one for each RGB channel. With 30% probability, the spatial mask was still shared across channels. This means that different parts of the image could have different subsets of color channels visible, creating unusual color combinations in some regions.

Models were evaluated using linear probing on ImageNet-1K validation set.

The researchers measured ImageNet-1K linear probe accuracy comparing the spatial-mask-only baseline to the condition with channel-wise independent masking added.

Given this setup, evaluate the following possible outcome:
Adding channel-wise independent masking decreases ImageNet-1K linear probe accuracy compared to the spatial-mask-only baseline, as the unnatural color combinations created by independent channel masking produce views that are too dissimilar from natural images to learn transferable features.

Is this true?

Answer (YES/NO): NO